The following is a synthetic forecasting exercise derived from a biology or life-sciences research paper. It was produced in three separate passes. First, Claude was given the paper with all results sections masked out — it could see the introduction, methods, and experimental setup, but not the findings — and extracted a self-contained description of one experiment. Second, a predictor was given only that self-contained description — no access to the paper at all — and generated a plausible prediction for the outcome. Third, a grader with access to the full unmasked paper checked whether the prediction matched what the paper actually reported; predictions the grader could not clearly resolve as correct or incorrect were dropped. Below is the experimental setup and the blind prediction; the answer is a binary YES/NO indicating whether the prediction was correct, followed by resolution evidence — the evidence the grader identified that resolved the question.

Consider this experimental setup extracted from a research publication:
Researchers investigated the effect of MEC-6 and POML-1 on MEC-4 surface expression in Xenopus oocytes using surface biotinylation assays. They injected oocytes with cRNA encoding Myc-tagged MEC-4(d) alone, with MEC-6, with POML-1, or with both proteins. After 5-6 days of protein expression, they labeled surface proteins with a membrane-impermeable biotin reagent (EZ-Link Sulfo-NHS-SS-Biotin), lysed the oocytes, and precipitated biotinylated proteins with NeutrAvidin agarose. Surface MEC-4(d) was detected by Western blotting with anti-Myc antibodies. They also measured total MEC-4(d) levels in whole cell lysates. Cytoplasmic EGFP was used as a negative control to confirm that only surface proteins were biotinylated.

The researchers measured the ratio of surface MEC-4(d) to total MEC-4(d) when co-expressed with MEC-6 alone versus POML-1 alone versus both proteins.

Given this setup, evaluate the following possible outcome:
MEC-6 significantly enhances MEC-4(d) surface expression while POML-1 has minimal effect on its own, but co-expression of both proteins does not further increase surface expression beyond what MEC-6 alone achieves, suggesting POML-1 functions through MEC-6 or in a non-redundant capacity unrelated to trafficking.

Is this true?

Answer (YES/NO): NO